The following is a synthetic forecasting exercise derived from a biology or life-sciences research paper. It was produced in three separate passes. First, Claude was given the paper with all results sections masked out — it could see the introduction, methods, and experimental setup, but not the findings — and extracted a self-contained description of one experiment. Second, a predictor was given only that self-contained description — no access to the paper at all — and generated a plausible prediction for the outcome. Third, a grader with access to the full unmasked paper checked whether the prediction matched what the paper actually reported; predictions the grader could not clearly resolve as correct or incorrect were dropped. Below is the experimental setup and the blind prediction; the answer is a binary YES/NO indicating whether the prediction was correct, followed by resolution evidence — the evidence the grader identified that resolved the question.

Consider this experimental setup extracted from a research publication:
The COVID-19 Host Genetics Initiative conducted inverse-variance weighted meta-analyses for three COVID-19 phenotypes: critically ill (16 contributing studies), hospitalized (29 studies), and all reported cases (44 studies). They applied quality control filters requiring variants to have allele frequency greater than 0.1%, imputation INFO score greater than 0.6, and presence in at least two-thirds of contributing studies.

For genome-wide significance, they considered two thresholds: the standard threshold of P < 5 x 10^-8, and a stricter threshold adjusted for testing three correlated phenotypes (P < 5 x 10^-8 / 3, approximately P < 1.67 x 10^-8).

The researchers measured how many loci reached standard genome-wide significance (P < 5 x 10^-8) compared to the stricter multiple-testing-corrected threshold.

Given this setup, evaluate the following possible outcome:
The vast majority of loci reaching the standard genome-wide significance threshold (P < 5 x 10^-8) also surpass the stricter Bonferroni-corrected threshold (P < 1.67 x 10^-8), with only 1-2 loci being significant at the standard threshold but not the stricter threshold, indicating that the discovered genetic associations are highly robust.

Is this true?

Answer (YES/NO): NO